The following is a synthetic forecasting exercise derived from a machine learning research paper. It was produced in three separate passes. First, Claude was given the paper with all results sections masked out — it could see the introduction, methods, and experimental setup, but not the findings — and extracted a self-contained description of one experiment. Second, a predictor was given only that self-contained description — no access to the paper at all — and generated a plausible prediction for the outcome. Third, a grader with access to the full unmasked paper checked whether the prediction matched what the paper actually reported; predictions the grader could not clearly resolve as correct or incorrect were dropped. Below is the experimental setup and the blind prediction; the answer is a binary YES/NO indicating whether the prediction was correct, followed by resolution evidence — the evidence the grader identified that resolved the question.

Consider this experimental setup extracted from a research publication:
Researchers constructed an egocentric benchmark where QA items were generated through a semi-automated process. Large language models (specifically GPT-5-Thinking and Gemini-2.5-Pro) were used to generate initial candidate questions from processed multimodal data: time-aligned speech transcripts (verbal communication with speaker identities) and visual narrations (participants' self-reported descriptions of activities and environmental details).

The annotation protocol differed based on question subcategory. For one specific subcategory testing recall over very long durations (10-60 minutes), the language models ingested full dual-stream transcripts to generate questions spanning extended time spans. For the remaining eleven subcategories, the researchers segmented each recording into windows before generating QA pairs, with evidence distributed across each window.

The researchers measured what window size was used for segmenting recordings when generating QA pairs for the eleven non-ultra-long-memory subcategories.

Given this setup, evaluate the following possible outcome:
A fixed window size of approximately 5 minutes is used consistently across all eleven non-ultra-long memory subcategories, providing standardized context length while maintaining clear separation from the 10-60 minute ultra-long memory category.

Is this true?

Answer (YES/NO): NO